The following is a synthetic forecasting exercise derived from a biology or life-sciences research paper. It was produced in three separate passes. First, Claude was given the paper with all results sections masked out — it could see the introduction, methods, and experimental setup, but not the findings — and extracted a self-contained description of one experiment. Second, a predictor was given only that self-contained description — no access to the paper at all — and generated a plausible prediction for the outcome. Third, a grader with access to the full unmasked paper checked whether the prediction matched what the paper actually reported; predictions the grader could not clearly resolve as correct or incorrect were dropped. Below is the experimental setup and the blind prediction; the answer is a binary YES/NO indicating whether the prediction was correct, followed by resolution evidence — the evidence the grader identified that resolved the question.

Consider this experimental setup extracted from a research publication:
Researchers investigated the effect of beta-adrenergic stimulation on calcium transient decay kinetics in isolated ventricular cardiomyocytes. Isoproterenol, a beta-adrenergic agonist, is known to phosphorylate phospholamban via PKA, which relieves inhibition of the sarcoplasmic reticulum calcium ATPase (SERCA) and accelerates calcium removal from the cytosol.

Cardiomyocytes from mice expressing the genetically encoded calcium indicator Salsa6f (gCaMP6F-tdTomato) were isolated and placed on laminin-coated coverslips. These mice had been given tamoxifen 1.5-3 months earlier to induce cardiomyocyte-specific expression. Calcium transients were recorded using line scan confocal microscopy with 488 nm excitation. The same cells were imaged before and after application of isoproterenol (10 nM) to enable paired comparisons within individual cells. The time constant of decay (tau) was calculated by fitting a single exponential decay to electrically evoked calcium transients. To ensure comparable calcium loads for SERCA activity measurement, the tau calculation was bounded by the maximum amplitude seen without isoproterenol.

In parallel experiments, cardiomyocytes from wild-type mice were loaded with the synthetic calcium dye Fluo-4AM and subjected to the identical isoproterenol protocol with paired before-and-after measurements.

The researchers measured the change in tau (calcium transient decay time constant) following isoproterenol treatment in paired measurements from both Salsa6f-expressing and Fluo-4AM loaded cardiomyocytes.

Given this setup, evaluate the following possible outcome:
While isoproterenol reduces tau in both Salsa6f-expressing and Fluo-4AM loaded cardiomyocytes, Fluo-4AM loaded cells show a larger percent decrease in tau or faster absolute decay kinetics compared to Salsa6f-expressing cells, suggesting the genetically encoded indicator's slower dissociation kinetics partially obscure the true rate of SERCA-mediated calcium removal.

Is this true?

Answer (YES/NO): NO